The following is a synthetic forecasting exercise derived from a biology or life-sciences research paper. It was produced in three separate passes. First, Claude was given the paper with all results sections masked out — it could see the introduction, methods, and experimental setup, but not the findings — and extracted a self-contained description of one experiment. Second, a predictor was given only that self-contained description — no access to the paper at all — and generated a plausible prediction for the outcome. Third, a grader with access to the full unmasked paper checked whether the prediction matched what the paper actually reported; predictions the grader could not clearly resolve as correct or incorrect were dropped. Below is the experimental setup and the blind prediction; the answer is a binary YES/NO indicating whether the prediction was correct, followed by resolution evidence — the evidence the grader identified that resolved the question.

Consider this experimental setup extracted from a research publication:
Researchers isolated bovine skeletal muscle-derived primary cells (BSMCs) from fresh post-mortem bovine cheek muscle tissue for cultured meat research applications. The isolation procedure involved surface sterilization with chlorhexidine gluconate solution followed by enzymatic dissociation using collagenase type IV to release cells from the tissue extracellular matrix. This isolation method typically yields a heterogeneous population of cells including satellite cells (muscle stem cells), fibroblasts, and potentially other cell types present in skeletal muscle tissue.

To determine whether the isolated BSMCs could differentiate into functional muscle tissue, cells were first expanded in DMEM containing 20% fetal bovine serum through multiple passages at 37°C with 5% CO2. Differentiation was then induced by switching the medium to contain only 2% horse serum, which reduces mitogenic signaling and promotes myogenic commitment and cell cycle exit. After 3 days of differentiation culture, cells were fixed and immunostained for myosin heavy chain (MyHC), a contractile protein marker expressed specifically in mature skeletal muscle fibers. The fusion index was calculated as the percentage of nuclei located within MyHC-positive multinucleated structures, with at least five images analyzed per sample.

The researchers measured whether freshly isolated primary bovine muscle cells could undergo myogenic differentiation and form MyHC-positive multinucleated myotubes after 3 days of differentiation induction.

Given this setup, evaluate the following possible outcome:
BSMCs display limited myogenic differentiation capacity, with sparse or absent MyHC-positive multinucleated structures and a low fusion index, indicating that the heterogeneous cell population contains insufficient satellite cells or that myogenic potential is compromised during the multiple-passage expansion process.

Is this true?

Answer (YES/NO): NO